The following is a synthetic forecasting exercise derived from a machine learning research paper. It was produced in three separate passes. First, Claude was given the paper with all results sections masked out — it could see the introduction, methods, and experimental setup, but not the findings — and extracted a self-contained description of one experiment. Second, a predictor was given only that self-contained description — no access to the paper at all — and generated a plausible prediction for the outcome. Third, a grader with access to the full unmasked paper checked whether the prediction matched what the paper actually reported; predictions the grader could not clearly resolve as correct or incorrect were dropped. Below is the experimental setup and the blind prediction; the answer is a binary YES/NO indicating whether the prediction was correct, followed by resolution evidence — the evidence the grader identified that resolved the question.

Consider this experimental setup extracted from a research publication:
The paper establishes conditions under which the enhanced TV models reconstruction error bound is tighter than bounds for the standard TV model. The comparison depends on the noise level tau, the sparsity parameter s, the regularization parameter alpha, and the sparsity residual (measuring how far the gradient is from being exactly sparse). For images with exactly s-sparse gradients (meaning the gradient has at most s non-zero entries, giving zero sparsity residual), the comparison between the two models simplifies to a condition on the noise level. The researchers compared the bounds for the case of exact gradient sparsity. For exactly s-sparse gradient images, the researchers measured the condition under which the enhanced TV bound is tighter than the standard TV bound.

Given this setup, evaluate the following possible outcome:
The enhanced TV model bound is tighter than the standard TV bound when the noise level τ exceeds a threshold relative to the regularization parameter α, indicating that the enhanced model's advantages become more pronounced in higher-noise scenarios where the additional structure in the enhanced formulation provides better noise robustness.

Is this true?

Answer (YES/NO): YES